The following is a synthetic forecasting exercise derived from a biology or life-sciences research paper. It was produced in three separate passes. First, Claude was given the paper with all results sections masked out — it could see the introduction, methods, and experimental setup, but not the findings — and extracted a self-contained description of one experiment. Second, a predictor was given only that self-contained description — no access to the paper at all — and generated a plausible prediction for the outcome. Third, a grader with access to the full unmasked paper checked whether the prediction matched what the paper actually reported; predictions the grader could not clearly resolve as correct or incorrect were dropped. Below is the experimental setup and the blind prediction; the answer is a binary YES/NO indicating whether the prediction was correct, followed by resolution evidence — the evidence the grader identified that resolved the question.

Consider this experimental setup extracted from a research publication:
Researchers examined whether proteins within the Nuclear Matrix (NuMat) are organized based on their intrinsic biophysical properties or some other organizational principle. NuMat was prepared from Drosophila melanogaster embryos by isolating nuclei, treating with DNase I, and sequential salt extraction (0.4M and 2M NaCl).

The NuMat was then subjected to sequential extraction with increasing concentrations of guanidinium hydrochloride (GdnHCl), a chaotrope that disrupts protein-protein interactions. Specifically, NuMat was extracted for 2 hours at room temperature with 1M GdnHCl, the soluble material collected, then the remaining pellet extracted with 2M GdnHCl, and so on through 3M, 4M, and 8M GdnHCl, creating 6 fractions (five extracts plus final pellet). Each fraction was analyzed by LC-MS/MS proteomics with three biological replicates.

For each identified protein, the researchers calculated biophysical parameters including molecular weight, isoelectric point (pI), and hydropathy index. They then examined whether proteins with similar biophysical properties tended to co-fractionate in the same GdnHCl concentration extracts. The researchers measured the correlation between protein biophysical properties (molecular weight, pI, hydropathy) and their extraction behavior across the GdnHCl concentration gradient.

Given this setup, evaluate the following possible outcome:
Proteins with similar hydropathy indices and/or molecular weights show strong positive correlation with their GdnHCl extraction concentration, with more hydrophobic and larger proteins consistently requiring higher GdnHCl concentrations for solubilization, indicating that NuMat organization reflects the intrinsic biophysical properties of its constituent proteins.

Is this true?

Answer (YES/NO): NO